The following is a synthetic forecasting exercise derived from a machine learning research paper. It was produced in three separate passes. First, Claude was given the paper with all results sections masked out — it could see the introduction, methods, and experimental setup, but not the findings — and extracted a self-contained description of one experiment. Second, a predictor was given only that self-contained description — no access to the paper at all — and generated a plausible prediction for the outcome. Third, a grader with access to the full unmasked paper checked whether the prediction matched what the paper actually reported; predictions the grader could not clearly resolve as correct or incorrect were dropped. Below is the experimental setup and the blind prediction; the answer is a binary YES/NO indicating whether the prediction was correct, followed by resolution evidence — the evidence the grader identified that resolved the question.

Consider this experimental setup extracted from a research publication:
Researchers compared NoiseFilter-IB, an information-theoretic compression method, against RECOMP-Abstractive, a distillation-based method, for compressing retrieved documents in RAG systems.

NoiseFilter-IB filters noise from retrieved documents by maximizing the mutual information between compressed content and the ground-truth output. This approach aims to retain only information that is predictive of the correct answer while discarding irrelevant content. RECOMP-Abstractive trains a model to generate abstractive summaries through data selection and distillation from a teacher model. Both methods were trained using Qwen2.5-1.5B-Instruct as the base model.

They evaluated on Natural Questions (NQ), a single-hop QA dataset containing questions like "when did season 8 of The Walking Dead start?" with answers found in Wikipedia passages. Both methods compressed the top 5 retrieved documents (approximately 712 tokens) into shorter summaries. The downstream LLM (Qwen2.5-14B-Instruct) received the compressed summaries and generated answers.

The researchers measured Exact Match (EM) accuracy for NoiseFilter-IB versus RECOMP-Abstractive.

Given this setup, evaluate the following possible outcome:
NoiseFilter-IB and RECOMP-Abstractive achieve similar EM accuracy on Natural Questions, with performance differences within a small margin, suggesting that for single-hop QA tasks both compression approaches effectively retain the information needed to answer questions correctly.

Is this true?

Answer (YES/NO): YES